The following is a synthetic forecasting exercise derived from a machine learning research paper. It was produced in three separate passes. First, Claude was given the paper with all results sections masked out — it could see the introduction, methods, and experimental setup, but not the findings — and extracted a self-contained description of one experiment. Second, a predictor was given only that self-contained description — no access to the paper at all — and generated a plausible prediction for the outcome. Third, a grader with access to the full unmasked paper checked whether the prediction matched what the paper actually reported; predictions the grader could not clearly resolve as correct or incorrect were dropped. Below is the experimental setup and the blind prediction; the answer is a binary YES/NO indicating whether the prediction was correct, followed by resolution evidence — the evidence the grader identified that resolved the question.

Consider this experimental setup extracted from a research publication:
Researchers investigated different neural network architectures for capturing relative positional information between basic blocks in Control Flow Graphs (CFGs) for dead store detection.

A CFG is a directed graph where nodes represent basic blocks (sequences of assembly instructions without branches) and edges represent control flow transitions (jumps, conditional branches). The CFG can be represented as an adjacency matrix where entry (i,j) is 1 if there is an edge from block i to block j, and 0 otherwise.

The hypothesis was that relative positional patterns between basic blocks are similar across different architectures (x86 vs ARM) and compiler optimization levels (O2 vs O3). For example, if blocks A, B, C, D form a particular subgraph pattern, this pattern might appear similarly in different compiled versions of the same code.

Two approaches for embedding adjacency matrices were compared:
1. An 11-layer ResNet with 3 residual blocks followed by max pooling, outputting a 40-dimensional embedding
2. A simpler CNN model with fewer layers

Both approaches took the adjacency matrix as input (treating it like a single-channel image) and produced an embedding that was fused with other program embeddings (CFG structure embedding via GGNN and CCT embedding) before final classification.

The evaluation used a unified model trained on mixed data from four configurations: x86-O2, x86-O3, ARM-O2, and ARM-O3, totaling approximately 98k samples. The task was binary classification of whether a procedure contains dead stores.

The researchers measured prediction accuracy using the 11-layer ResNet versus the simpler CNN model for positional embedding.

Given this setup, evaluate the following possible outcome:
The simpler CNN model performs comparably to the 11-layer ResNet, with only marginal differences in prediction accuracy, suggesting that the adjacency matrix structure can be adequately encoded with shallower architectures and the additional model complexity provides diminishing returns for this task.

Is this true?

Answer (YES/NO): NO